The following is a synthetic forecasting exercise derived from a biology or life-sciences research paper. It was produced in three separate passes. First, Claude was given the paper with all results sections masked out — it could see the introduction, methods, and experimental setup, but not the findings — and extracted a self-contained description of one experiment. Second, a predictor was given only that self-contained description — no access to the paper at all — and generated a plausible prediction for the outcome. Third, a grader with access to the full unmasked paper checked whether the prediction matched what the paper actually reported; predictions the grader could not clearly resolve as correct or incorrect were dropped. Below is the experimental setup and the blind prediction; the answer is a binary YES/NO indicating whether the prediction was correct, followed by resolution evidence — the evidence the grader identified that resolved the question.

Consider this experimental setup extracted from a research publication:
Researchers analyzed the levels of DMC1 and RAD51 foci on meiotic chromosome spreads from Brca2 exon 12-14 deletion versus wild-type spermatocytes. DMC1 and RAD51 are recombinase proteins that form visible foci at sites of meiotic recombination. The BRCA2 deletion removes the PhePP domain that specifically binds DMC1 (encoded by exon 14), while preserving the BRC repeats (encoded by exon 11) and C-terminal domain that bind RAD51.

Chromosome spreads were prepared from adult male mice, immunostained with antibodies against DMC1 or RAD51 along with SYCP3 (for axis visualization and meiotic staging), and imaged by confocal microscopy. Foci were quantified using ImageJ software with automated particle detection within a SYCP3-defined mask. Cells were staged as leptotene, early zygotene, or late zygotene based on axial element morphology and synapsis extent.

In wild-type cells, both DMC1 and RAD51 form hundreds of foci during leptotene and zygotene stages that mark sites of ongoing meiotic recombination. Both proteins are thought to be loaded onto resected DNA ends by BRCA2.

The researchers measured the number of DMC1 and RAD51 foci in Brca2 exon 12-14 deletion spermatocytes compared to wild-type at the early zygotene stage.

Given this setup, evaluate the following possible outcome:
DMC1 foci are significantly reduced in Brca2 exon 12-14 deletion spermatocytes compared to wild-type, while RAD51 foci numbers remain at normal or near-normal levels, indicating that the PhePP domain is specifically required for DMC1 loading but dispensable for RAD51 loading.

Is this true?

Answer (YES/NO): NO